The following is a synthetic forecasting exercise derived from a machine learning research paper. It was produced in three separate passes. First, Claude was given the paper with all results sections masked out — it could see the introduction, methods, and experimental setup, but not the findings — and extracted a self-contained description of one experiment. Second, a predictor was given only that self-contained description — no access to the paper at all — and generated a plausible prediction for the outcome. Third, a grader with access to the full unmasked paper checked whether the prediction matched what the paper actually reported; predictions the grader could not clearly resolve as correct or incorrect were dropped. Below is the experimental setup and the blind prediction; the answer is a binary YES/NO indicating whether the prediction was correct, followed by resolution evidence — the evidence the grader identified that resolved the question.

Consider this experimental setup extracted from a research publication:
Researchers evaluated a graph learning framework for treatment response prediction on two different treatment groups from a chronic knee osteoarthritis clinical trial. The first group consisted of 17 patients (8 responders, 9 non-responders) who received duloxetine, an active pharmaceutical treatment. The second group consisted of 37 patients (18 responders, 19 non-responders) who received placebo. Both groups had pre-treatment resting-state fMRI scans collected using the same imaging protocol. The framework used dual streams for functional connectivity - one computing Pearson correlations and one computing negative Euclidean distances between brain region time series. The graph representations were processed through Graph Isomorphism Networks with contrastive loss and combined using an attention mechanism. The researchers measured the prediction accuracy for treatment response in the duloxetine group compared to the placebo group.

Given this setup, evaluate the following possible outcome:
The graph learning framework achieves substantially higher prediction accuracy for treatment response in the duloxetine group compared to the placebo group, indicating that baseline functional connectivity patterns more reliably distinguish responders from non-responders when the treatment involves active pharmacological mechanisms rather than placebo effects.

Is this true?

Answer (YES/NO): YES